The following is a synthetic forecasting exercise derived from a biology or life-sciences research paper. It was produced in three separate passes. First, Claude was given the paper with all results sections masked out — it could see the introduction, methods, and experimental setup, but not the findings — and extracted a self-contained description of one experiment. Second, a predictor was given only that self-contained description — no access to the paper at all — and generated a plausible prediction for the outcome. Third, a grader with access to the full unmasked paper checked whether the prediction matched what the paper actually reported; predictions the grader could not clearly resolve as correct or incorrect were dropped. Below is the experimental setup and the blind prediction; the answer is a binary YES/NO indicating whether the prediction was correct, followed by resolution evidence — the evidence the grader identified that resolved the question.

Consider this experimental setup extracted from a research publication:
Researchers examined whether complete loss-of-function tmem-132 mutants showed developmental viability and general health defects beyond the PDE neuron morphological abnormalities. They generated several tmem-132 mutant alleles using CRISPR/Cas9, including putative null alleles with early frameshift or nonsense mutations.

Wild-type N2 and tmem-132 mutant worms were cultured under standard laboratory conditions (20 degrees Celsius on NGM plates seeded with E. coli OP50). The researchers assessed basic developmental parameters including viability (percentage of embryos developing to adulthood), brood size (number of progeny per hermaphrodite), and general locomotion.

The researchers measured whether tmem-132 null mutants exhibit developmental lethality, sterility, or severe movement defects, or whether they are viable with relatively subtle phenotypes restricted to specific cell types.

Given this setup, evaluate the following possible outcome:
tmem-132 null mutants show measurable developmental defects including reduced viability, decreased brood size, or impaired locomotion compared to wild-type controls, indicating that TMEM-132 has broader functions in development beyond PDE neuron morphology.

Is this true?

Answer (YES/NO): NO